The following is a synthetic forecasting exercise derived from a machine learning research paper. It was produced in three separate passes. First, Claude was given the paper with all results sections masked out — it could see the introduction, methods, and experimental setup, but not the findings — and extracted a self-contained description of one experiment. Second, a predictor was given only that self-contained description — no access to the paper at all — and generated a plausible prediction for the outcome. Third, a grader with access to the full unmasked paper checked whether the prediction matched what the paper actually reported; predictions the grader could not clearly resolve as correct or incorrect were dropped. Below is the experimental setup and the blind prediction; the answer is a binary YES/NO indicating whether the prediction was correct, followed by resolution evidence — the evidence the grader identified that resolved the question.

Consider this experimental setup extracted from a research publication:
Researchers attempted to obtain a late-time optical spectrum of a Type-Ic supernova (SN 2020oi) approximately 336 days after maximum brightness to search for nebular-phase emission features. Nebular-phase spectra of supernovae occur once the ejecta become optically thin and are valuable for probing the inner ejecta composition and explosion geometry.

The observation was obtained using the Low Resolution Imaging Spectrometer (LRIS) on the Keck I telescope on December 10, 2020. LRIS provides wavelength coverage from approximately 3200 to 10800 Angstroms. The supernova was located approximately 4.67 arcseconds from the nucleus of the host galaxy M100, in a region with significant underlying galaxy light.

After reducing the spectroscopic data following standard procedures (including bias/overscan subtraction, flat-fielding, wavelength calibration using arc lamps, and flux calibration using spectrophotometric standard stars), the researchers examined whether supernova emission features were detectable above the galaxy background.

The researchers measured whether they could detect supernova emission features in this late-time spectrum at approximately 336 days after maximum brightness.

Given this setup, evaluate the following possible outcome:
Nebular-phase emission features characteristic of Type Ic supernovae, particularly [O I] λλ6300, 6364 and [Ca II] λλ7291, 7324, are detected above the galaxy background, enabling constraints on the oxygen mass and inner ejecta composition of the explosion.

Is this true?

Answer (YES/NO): NO